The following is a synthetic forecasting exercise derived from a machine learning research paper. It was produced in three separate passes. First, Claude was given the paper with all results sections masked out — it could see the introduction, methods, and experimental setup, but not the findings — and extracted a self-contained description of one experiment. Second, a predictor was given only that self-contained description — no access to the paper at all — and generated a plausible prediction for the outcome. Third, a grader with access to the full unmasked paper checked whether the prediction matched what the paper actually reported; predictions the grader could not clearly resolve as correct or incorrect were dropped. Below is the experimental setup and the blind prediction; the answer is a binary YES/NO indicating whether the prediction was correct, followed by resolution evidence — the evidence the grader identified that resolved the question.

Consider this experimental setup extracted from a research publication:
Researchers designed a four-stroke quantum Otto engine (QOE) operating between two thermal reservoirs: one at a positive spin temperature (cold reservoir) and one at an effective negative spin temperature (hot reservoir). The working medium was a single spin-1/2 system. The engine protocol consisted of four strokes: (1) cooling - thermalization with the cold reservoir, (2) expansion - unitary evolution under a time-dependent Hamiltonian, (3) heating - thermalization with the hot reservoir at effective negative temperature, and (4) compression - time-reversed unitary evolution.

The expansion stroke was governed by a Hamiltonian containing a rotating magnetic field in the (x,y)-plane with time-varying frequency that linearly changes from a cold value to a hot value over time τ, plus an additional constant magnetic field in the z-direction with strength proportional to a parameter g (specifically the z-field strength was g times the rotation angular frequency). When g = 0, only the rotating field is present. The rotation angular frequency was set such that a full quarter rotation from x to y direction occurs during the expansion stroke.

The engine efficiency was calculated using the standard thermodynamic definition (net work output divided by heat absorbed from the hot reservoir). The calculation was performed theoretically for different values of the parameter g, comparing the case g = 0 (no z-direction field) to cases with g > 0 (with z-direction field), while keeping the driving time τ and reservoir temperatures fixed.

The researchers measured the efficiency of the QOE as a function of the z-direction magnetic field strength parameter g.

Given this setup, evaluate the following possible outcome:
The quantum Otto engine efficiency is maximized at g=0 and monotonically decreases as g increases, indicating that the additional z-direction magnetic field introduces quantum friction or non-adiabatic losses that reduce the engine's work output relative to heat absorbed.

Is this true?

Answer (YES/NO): NO